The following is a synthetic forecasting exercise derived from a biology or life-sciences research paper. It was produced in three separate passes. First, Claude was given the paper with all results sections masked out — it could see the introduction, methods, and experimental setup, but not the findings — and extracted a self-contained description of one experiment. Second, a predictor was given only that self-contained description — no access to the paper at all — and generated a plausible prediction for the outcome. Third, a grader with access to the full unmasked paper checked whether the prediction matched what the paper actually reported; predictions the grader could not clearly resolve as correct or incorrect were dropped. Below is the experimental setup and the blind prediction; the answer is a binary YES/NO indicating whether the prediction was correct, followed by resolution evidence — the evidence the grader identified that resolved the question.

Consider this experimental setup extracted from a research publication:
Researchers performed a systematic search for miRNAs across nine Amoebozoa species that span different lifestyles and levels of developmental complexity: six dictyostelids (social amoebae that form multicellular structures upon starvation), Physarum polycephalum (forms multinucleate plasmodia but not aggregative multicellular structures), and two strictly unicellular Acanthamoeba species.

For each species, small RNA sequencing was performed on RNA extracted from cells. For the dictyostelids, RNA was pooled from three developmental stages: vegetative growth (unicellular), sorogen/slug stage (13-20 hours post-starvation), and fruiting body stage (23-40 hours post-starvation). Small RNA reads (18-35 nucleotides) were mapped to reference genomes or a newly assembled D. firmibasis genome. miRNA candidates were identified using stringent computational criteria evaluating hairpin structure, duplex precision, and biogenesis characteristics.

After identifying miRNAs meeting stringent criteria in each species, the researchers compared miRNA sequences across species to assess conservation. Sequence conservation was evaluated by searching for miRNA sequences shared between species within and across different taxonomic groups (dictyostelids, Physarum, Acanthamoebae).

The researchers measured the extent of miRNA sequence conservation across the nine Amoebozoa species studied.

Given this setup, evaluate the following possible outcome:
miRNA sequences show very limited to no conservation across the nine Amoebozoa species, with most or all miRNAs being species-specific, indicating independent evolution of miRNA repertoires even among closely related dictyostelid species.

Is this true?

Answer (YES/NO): NO